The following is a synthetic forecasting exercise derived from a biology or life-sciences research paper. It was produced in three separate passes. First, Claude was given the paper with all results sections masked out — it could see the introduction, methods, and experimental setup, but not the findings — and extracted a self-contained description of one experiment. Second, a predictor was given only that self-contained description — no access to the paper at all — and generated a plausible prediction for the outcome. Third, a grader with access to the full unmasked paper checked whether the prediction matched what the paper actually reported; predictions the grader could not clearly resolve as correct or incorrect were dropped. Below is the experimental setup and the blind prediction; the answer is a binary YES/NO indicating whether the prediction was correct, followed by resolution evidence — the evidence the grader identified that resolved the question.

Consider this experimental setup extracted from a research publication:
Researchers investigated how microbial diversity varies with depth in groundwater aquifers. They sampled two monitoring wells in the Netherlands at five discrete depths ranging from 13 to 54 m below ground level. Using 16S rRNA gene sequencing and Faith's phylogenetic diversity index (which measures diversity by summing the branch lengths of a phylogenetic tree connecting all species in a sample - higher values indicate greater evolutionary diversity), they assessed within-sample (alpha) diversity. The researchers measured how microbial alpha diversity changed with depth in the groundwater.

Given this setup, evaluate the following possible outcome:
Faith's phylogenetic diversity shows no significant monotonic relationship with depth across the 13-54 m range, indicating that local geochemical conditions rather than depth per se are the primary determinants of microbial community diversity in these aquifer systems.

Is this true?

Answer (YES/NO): NO